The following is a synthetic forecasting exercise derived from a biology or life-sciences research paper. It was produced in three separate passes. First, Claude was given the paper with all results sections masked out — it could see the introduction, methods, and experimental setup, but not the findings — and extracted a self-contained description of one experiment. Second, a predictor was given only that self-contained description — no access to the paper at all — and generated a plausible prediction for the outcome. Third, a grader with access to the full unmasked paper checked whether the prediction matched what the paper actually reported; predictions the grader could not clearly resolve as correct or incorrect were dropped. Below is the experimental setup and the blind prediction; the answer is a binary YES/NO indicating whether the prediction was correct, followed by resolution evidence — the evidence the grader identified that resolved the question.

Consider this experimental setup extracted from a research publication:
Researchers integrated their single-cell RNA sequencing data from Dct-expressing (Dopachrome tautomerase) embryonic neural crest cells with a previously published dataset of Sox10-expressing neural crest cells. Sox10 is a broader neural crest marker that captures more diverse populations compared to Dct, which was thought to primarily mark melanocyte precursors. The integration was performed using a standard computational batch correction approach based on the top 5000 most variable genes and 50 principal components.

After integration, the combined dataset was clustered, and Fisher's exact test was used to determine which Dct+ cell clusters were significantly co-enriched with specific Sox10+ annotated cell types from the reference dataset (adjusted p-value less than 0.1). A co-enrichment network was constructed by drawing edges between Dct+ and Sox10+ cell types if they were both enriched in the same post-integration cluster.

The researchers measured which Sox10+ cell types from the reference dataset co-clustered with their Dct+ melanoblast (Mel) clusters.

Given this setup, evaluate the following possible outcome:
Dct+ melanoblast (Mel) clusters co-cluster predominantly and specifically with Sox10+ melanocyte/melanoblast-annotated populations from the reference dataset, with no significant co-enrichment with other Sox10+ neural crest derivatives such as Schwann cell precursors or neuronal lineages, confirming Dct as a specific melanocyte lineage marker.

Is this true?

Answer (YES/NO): NO